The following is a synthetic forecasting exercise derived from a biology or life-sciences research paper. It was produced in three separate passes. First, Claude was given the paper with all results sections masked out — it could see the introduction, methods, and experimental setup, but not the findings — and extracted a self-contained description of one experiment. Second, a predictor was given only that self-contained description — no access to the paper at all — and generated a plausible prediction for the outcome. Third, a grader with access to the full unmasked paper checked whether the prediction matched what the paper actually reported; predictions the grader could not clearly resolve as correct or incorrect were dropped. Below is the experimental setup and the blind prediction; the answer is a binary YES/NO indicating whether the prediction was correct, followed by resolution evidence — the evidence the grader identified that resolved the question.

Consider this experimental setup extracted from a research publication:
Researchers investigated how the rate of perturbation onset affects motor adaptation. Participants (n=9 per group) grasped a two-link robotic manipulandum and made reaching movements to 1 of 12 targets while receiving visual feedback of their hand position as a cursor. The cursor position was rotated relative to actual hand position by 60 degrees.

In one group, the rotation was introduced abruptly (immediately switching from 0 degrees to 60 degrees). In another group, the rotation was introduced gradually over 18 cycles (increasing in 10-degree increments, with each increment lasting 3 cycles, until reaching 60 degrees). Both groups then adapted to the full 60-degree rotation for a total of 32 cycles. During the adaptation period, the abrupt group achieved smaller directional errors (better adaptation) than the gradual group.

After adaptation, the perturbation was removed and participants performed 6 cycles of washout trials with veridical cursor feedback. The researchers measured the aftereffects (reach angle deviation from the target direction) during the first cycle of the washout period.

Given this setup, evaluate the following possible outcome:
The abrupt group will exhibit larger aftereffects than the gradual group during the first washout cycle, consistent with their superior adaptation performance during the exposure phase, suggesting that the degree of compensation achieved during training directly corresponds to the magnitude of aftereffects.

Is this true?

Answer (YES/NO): NO